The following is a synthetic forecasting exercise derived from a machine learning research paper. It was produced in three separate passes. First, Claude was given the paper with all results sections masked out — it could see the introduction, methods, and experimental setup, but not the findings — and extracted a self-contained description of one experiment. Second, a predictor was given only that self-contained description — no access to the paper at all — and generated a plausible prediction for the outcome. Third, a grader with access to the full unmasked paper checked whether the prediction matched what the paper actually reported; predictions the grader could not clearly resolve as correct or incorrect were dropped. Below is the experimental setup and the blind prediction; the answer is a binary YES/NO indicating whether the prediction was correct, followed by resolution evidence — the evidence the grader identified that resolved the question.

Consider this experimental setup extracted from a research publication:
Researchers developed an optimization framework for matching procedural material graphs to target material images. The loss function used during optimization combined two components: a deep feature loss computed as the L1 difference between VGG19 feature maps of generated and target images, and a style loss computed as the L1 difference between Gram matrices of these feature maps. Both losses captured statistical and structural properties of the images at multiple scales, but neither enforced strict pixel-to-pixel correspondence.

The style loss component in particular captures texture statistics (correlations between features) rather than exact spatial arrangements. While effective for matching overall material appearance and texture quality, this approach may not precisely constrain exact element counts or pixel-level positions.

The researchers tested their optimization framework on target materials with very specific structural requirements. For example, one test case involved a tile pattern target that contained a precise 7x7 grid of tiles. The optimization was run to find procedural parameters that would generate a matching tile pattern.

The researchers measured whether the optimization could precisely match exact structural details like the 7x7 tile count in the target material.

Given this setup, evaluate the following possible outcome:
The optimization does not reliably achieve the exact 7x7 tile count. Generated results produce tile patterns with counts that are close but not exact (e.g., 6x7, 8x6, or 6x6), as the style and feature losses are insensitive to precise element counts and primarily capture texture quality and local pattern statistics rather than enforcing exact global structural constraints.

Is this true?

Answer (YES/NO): YES